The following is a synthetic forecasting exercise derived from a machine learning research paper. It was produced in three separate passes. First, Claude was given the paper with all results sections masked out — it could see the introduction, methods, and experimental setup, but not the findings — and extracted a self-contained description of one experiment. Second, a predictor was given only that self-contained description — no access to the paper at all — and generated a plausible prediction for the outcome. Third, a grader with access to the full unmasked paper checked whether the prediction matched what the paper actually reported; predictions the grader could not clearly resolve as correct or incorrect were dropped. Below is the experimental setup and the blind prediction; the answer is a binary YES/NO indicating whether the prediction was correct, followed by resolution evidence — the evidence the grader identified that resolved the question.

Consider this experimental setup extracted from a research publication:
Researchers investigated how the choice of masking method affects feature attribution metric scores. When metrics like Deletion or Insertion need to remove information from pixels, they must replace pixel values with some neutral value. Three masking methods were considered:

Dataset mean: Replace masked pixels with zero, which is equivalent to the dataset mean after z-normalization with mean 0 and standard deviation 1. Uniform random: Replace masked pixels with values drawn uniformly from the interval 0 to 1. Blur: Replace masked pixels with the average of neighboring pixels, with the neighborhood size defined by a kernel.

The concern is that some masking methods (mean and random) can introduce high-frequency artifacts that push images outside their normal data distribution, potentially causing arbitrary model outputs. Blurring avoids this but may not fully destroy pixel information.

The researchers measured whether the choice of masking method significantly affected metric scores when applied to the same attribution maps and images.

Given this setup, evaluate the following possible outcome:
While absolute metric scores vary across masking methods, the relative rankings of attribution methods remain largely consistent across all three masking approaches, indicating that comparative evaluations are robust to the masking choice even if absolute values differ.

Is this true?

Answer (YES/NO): YES